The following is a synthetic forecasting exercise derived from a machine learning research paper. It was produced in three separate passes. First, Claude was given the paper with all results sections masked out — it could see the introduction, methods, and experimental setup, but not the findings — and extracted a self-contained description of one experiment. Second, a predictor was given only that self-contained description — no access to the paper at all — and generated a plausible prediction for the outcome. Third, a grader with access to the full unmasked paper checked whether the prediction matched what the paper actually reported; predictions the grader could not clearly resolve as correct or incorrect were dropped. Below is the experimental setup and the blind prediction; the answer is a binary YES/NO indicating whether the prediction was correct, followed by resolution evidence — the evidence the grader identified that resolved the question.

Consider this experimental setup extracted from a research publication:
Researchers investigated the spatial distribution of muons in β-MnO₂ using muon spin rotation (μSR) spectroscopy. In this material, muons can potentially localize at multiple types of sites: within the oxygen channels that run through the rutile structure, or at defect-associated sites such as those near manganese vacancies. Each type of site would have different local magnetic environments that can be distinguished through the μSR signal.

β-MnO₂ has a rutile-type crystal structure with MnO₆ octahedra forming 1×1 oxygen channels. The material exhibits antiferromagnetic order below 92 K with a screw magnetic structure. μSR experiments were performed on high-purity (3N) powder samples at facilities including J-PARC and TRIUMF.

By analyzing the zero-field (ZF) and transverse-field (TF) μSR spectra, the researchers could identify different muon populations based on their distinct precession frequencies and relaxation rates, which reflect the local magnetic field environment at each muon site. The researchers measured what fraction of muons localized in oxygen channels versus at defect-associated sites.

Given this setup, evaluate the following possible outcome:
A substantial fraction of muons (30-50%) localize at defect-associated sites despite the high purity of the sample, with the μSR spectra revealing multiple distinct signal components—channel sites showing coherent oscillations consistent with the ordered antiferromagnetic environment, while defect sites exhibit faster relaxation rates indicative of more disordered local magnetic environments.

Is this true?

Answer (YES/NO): NO